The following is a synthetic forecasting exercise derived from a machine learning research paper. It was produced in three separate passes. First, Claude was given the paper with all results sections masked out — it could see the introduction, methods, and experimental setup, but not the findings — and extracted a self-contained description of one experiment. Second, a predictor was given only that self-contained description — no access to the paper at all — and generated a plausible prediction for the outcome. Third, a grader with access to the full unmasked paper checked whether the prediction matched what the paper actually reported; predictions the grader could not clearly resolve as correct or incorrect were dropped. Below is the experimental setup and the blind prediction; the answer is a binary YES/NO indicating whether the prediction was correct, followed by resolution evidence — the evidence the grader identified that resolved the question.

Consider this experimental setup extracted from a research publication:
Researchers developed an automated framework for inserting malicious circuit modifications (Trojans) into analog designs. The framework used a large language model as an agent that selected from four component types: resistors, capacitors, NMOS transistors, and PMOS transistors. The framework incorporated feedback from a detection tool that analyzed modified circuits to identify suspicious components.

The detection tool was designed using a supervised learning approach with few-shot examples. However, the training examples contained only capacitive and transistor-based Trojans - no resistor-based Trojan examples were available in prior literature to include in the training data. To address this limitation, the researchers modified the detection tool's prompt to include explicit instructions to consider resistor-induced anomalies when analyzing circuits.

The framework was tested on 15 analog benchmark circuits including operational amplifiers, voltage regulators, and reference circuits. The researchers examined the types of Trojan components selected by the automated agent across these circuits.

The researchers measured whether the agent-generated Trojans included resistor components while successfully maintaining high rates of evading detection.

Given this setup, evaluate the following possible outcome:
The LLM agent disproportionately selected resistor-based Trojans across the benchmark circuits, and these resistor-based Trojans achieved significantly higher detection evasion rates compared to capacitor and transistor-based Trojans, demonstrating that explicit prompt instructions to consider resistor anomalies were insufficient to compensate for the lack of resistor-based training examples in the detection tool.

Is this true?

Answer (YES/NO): NO